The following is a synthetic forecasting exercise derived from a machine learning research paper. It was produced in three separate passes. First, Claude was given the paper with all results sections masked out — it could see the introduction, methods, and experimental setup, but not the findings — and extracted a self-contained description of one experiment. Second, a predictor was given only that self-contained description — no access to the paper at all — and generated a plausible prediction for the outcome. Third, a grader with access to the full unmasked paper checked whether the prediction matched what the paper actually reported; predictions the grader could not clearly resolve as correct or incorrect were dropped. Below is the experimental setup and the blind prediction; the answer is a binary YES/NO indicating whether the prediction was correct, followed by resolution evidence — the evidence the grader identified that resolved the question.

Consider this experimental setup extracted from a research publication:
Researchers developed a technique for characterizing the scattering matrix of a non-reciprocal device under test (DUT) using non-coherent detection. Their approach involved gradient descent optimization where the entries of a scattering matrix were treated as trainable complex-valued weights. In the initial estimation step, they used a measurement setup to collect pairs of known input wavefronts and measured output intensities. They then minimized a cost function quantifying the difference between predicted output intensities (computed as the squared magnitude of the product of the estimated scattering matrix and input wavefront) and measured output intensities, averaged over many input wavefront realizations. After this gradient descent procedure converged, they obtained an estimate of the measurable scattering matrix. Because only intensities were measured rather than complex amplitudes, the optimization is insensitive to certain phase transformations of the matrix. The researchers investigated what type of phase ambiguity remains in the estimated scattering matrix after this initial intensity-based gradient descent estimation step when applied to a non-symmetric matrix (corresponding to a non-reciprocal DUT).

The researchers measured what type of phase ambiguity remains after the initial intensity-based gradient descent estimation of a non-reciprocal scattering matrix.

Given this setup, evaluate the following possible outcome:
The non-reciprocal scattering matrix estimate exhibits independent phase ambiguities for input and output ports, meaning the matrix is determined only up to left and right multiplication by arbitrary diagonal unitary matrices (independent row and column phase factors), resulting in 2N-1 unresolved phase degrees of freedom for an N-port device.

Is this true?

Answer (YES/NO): NO